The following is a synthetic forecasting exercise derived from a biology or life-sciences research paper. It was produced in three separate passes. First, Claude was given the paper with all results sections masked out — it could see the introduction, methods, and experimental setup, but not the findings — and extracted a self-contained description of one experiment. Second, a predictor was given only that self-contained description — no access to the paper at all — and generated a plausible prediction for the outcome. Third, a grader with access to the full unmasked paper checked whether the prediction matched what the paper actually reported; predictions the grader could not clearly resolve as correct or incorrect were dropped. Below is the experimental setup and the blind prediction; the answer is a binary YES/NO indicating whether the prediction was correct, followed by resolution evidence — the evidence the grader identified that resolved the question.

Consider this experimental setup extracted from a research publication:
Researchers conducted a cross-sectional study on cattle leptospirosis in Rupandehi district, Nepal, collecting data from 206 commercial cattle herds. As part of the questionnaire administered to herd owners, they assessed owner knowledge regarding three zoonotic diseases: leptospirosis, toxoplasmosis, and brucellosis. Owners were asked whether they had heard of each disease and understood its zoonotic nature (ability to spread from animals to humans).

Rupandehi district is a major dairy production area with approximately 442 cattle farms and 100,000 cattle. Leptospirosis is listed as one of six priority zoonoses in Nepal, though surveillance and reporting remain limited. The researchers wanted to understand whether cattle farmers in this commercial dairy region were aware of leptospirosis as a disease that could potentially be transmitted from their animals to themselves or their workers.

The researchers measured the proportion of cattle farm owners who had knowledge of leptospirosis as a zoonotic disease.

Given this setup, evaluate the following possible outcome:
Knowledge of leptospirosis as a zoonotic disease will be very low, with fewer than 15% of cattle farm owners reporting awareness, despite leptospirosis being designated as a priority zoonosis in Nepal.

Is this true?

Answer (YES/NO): YES